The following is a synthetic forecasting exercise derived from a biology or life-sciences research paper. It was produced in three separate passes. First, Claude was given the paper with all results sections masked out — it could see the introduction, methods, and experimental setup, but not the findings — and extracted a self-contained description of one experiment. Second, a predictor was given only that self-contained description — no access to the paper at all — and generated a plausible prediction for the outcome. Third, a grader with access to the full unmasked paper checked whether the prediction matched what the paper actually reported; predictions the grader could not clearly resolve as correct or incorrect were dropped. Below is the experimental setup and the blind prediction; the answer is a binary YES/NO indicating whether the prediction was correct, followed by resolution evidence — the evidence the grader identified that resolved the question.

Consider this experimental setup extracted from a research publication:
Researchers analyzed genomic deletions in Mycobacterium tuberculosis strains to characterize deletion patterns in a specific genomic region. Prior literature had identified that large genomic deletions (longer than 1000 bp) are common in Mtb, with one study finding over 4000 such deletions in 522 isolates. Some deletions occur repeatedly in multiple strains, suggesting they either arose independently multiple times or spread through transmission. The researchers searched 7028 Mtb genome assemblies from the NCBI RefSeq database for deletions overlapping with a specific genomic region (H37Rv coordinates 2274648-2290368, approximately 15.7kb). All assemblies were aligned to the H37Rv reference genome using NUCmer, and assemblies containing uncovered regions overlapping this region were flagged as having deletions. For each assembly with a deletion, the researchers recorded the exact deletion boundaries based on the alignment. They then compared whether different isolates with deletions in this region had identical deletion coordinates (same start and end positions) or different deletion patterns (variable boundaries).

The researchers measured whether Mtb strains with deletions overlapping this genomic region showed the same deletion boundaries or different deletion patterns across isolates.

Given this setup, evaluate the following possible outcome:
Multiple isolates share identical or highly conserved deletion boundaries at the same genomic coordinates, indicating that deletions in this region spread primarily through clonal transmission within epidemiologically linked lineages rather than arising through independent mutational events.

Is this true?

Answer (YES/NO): NO